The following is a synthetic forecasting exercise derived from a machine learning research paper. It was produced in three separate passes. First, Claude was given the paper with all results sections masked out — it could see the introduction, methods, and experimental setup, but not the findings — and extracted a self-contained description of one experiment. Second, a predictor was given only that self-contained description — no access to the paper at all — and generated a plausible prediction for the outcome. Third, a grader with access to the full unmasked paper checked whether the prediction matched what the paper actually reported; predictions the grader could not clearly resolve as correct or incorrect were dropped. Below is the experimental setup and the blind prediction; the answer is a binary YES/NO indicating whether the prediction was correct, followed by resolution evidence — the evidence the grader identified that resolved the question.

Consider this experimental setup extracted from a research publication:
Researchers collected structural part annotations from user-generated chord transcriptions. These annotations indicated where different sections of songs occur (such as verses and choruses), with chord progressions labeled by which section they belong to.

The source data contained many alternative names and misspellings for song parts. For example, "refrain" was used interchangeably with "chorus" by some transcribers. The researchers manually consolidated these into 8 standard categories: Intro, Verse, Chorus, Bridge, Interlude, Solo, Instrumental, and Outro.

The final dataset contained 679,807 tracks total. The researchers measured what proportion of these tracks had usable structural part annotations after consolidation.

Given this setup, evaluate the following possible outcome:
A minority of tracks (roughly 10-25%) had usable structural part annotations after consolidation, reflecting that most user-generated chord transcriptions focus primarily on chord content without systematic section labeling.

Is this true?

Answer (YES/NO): NO